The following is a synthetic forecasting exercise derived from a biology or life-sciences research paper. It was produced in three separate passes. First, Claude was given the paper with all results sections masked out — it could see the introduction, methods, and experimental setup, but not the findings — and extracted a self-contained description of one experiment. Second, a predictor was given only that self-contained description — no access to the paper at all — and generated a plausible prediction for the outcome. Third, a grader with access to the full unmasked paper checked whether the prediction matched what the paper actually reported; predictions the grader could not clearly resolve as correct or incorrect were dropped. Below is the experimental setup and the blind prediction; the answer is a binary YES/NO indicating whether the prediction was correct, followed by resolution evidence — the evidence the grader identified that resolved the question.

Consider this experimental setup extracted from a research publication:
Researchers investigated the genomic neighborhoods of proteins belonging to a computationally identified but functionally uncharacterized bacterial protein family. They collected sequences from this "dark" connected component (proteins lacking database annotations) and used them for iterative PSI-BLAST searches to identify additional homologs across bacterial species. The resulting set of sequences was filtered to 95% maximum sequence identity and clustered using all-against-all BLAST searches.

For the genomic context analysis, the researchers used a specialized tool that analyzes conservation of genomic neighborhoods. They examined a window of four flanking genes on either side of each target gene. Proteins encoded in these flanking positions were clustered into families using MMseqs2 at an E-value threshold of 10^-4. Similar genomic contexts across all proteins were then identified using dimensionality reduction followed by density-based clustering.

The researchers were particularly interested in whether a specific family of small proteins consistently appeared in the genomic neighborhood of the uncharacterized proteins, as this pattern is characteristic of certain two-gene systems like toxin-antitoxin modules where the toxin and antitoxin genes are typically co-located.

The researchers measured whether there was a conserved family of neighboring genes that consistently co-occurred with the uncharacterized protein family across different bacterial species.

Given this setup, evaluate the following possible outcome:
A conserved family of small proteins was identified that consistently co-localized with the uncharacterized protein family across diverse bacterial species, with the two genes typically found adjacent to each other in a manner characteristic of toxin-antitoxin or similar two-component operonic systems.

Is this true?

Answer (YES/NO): NO